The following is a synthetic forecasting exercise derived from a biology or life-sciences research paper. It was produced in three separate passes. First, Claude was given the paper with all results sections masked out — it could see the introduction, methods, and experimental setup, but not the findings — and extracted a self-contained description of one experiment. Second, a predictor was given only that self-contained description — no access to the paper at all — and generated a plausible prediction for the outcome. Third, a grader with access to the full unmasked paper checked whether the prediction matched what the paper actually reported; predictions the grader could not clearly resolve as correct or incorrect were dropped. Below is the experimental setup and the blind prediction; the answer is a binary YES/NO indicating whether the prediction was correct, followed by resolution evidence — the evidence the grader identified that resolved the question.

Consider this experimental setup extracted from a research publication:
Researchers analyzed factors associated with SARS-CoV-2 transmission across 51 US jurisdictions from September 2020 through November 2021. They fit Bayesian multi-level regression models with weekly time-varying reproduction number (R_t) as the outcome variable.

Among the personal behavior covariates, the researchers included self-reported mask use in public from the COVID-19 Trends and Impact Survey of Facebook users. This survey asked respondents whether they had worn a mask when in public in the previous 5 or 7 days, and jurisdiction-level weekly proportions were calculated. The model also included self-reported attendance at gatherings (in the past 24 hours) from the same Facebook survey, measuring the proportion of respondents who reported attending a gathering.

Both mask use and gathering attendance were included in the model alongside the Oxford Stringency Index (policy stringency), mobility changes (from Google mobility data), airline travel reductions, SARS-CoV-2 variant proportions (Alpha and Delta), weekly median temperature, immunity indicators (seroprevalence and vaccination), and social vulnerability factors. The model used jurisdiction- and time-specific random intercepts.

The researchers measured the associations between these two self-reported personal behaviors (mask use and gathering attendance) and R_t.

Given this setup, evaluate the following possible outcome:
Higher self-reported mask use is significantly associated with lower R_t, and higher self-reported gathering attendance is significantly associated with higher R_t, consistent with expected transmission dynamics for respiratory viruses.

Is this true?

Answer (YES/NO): NO